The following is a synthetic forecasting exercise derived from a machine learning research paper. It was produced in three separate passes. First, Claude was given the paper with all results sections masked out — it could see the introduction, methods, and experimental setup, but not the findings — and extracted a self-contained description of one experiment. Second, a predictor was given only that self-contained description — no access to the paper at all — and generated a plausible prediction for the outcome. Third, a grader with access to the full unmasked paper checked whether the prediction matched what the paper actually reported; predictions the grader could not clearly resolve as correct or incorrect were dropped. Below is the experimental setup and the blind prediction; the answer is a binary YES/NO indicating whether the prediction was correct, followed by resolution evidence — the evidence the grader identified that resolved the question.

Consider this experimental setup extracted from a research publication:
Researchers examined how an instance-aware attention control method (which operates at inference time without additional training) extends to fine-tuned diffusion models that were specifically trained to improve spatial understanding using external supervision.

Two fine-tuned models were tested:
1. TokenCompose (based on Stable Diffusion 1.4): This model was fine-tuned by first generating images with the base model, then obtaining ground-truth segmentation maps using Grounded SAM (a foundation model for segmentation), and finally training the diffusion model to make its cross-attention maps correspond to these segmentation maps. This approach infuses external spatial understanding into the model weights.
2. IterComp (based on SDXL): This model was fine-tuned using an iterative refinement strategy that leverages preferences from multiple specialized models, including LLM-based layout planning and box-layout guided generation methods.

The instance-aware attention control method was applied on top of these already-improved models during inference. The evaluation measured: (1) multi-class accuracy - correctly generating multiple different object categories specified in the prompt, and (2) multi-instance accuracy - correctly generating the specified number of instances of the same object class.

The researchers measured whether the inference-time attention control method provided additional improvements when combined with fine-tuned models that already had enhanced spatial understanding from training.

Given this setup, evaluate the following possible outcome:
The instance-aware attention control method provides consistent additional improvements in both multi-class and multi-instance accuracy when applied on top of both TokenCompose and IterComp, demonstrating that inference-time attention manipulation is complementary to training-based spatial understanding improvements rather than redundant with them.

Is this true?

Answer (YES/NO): YES